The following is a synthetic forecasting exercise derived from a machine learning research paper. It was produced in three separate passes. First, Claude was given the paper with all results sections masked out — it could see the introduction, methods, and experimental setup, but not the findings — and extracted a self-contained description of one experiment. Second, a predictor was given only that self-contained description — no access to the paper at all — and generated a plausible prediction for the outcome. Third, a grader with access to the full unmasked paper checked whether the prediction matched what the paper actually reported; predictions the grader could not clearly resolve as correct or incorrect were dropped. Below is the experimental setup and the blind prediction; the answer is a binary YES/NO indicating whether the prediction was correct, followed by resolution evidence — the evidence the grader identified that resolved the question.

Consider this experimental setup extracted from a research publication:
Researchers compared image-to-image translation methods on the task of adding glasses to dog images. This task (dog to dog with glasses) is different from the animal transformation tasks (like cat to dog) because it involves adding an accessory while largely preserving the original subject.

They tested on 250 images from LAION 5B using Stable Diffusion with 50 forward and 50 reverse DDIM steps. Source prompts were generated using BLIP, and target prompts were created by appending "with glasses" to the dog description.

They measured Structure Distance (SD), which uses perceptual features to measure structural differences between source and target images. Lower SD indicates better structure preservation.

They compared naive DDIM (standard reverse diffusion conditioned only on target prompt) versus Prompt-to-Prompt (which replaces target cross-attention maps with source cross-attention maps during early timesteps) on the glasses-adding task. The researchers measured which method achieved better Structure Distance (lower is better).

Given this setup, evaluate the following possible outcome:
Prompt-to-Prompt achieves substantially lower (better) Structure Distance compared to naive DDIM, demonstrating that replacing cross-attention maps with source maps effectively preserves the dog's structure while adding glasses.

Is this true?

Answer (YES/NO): YES